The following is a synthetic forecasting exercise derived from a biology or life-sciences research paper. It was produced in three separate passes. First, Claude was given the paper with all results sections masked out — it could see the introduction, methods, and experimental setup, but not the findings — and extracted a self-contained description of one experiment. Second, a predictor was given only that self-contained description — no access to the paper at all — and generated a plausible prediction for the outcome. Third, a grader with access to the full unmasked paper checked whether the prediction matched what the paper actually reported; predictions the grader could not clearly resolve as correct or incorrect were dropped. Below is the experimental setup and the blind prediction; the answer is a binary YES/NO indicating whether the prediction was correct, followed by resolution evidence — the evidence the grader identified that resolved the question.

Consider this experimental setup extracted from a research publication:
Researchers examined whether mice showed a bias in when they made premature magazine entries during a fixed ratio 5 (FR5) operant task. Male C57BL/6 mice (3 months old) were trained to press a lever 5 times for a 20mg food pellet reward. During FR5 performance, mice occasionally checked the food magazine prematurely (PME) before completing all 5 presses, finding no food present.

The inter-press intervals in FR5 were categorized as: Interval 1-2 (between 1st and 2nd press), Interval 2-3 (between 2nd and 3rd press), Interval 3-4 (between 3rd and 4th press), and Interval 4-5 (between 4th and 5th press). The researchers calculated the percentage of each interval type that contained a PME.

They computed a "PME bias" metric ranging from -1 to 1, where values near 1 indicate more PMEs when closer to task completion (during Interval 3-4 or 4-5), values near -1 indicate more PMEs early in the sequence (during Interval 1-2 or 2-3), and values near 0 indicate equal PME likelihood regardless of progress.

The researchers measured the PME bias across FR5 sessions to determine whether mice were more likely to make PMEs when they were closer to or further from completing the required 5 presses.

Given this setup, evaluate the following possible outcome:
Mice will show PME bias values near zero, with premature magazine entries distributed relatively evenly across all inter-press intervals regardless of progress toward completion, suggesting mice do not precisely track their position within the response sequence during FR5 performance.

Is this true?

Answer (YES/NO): NO